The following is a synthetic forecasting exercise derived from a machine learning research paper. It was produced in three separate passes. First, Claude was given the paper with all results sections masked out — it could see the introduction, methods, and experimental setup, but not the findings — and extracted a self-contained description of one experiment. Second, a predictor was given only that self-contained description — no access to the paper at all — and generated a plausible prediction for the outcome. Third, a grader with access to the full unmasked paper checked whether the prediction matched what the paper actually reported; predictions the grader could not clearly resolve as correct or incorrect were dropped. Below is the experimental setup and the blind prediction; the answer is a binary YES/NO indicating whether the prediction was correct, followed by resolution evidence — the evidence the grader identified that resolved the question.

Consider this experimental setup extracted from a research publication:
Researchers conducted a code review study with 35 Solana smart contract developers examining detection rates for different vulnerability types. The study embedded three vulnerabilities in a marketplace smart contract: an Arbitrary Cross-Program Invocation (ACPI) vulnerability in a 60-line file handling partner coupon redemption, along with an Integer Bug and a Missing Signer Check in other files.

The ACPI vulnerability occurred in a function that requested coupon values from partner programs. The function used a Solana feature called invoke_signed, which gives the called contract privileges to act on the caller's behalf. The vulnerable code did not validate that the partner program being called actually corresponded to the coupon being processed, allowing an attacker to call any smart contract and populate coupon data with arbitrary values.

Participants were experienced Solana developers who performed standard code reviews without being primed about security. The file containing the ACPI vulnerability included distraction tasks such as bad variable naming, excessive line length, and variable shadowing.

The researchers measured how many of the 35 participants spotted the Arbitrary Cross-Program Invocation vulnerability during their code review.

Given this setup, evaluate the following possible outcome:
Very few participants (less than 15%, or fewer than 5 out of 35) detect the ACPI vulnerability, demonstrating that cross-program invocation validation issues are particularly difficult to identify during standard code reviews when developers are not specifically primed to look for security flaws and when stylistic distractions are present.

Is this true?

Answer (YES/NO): YES